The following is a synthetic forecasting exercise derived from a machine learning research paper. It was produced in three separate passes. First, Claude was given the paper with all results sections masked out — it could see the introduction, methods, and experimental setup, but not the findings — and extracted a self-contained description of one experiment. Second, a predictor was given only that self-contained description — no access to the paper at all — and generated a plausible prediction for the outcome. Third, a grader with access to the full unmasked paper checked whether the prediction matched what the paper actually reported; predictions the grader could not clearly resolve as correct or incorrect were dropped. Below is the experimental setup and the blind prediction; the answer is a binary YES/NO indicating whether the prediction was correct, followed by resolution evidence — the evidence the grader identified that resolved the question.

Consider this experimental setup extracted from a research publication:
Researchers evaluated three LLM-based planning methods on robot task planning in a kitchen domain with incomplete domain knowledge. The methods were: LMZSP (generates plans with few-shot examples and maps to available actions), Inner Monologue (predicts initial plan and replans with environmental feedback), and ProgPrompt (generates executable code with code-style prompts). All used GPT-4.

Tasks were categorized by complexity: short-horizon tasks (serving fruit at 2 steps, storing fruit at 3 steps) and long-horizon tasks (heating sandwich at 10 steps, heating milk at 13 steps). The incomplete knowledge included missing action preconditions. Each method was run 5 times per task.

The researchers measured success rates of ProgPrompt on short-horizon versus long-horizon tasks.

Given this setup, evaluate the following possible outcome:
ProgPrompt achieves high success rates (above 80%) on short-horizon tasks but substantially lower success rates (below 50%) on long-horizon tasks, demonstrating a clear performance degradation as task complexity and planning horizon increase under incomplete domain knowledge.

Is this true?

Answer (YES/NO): NO